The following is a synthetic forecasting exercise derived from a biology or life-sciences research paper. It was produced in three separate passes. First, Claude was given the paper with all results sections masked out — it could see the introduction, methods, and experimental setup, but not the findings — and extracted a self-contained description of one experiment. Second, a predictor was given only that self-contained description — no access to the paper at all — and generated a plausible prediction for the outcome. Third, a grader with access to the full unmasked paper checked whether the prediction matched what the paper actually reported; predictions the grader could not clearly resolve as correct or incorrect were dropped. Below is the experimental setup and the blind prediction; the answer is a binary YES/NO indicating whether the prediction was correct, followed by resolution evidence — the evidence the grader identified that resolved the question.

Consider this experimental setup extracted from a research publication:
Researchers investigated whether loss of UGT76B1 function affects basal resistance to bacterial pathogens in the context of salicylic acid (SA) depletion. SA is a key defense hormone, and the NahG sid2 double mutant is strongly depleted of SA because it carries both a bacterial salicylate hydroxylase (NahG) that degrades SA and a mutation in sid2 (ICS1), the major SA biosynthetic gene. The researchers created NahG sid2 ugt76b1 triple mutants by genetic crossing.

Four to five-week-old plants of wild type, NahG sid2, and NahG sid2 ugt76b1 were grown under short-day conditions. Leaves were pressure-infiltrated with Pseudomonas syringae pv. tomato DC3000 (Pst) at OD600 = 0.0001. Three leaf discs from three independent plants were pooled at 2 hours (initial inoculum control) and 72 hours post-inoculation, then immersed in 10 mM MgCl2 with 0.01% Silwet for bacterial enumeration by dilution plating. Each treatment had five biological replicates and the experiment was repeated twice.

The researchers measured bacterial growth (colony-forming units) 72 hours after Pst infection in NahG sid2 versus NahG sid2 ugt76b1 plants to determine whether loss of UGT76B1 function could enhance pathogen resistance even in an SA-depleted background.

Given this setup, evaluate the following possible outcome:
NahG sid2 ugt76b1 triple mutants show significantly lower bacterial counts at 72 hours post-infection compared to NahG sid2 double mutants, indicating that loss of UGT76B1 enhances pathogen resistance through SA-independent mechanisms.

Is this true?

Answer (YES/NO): NO